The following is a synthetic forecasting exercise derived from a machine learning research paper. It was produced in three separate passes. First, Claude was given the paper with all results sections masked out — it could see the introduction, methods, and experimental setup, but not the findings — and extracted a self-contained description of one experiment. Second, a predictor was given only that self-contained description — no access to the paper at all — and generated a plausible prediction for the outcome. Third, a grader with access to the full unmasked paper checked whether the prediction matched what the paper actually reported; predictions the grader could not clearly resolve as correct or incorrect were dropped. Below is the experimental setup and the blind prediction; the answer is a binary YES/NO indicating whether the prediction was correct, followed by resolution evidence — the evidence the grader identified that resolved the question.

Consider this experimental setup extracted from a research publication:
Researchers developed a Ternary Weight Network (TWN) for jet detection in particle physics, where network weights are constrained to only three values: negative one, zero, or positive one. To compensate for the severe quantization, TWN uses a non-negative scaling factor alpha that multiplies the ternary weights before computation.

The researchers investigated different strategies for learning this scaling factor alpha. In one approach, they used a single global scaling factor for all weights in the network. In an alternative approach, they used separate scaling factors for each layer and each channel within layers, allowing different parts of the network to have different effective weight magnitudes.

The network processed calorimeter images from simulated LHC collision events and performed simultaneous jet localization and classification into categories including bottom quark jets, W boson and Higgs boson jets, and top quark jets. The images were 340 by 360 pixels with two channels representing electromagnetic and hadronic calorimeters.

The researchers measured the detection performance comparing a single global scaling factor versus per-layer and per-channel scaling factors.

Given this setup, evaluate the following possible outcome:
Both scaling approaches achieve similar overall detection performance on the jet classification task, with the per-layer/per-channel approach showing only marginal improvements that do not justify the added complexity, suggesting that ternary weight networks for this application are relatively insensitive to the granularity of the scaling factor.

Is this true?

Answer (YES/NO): NO